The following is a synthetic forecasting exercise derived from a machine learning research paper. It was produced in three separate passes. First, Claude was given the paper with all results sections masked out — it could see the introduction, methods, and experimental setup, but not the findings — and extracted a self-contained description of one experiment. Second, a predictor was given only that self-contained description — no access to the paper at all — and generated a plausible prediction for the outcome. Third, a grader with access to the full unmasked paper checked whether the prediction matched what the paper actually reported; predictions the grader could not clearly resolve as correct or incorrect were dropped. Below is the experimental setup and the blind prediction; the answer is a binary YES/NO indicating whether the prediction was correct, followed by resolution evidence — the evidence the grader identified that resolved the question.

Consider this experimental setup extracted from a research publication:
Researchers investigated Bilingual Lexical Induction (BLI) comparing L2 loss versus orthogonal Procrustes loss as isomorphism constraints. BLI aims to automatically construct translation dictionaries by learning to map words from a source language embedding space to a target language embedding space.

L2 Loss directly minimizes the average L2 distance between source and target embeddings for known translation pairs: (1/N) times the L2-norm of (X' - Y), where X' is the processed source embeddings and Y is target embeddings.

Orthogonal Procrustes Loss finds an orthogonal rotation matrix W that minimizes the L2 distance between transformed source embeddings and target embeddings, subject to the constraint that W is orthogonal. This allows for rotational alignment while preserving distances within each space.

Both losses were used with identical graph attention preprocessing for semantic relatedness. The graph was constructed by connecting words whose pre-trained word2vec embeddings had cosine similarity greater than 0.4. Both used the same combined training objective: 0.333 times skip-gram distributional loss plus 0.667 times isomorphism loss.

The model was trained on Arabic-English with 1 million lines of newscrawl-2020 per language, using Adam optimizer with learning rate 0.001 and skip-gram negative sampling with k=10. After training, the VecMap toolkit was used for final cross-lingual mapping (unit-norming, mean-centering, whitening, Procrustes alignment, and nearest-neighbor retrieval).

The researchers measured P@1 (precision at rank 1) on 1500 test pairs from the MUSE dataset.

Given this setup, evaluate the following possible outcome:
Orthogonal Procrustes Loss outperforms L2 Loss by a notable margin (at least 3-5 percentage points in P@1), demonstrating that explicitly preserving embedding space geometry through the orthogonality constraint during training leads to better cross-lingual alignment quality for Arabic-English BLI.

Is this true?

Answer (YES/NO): NO